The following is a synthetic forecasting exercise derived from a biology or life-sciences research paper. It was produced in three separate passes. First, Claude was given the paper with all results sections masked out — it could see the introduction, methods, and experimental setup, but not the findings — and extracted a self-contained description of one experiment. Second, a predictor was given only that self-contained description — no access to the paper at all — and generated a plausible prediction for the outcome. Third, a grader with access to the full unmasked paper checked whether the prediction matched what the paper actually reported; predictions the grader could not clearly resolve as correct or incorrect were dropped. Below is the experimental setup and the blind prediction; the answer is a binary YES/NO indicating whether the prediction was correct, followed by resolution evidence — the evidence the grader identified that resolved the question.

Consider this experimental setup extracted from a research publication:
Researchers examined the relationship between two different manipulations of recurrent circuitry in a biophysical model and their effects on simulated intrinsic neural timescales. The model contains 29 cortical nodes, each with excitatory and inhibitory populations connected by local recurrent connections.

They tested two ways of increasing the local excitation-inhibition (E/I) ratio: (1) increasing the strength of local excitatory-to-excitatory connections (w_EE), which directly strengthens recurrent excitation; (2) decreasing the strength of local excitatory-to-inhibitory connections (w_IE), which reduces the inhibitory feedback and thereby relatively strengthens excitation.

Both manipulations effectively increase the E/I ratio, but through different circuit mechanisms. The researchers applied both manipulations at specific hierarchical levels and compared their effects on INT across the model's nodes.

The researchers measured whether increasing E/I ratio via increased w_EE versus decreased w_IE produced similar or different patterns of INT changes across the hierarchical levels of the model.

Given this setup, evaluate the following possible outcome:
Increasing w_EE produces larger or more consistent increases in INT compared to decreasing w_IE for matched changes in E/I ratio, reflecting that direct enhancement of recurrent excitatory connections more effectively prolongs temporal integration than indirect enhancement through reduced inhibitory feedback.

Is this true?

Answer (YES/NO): NO